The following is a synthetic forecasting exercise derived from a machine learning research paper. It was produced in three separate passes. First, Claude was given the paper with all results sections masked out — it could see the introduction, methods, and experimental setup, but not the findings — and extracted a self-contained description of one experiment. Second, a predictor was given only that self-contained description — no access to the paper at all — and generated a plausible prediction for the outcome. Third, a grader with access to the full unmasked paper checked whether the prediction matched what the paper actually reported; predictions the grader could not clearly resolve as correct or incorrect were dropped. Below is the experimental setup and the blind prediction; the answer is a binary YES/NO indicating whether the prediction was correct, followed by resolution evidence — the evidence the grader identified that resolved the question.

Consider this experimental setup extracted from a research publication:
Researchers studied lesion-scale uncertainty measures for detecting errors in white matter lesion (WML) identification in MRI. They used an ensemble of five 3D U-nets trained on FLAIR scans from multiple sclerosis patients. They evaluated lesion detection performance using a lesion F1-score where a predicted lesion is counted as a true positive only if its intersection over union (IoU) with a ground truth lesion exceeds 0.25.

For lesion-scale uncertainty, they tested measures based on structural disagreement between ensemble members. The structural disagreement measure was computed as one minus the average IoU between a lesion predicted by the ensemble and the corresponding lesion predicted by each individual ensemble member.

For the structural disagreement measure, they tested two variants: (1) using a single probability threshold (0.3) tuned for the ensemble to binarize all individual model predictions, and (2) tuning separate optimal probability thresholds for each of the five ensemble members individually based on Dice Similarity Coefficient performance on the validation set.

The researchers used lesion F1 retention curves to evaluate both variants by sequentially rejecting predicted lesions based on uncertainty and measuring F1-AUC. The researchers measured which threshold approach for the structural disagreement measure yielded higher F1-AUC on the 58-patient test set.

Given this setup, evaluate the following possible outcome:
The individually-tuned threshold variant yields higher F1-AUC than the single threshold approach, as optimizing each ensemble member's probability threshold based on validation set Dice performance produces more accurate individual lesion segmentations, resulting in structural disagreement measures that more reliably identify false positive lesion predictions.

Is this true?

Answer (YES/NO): YES